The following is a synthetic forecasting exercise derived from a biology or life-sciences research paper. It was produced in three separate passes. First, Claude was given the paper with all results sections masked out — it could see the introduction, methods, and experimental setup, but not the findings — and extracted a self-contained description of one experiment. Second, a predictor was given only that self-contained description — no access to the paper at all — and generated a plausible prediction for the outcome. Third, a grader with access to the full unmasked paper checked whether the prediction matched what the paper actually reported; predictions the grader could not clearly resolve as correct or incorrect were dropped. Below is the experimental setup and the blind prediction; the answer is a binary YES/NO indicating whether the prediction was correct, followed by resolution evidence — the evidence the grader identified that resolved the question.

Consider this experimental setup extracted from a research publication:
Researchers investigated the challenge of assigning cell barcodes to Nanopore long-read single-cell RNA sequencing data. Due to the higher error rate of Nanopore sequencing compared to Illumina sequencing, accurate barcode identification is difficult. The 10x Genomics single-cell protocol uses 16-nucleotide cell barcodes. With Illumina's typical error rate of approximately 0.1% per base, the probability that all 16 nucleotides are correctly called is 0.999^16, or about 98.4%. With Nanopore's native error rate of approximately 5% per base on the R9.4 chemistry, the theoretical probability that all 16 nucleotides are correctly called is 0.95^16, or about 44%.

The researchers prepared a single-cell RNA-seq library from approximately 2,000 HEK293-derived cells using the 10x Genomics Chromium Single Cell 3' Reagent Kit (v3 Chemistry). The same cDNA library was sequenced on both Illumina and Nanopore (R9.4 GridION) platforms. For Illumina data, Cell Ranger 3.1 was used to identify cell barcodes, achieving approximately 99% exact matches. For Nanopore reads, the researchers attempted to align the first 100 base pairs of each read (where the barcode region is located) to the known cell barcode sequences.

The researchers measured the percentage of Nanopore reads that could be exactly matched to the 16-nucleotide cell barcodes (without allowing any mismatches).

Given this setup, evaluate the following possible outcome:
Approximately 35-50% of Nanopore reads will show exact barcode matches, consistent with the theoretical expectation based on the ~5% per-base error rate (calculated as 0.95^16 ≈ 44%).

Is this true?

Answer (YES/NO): YES